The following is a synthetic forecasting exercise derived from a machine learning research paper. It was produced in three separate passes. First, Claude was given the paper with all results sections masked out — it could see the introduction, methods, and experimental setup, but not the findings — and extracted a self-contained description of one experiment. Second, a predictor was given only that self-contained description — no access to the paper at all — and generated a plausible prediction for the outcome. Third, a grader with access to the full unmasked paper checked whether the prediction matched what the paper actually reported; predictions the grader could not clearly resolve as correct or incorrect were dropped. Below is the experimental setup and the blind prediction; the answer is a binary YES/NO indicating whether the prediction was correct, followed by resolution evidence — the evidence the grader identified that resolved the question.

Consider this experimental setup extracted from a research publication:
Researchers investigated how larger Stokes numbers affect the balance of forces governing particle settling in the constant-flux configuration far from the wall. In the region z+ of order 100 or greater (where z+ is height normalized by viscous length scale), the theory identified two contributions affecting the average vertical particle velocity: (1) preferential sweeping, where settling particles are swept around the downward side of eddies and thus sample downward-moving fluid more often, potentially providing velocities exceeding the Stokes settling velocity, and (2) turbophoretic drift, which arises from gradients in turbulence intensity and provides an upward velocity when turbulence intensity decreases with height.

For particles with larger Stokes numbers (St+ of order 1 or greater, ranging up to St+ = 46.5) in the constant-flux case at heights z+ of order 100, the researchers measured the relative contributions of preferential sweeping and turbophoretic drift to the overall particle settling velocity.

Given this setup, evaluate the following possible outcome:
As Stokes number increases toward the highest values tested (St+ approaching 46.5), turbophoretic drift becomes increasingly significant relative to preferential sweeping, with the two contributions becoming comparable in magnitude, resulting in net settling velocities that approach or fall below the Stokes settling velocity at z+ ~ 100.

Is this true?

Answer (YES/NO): NO